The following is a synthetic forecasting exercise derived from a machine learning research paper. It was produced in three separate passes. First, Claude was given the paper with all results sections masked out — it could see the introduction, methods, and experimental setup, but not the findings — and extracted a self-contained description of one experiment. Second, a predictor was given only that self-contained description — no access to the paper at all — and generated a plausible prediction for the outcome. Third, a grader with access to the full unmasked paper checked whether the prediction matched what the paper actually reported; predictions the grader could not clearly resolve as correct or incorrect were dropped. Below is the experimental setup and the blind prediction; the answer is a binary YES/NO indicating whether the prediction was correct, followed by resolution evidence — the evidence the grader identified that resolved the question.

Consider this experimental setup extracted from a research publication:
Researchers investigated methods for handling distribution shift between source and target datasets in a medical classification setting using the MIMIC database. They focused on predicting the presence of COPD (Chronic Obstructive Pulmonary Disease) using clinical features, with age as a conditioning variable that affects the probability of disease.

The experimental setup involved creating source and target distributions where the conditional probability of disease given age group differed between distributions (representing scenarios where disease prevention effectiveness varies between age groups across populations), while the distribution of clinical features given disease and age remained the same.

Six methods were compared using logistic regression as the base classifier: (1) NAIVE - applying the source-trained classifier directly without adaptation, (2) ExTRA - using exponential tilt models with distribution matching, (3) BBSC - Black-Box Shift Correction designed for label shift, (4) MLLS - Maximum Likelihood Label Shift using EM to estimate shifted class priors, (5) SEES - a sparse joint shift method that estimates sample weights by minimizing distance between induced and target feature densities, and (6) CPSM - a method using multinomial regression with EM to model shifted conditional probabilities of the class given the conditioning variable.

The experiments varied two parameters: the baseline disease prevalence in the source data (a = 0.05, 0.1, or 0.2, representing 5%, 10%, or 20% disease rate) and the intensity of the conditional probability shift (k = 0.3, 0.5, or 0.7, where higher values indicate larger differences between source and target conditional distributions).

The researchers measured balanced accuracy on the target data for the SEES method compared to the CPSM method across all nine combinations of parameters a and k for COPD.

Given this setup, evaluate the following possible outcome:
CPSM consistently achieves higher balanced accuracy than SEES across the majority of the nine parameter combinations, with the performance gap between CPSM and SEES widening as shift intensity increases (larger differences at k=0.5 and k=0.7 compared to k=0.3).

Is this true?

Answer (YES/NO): NO